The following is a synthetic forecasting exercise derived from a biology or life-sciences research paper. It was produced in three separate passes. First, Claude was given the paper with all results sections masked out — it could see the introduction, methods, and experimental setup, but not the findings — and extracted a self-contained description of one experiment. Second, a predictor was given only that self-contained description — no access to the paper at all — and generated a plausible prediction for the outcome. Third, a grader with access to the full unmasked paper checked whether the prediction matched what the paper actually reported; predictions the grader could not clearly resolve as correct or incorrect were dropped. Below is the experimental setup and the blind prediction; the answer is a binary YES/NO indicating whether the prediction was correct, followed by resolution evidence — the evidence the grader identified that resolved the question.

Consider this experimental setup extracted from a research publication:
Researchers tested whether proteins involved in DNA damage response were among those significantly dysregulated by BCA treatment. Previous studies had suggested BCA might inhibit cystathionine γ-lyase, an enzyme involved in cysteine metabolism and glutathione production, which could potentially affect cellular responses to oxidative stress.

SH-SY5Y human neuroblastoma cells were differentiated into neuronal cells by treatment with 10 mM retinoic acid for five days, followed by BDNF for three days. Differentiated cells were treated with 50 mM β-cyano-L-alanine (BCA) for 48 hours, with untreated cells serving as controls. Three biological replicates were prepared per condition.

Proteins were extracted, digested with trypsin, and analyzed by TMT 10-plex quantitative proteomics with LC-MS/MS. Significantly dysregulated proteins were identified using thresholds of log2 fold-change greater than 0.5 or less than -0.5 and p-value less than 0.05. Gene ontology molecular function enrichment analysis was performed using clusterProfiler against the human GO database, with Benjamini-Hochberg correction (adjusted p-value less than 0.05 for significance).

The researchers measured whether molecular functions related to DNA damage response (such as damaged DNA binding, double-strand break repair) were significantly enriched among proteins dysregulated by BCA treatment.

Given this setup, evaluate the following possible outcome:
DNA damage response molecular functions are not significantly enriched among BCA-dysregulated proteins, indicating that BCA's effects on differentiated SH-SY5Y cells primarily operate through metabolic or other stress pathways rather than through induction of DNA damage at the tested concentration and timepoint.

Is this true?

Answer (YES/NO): NO